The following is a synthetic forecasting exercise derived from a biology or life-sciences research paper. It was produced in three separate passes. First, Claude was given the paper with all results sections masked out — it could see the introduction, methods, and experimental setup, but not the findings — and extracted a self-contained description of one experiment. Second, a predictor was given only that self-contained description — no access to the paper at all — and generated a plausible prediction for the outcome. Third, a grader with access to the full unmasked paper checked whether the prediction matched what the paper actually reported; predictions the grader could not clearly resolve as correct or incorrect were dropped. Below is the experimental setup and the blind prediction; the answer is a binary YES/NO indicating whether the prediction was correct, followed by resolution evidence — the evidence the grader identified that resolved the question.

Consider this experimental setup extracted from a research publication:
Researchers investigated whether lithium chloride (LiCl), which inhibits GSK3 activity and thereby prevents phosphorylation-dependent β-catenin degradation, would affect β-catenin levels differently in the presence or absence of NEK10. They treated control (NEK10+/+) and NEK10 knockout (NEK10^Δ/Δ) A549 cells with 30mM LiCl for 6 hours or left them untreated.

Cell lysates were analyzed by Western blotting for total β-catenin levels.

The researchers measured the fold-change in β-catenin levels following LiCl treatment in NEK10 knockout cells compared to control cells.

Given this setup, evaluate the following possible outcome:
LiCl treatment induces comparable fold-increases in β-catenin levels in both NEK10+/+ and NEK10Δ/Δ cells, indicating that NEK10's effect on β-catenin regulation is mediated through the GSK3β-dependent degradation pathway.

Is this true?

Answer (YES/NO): NO